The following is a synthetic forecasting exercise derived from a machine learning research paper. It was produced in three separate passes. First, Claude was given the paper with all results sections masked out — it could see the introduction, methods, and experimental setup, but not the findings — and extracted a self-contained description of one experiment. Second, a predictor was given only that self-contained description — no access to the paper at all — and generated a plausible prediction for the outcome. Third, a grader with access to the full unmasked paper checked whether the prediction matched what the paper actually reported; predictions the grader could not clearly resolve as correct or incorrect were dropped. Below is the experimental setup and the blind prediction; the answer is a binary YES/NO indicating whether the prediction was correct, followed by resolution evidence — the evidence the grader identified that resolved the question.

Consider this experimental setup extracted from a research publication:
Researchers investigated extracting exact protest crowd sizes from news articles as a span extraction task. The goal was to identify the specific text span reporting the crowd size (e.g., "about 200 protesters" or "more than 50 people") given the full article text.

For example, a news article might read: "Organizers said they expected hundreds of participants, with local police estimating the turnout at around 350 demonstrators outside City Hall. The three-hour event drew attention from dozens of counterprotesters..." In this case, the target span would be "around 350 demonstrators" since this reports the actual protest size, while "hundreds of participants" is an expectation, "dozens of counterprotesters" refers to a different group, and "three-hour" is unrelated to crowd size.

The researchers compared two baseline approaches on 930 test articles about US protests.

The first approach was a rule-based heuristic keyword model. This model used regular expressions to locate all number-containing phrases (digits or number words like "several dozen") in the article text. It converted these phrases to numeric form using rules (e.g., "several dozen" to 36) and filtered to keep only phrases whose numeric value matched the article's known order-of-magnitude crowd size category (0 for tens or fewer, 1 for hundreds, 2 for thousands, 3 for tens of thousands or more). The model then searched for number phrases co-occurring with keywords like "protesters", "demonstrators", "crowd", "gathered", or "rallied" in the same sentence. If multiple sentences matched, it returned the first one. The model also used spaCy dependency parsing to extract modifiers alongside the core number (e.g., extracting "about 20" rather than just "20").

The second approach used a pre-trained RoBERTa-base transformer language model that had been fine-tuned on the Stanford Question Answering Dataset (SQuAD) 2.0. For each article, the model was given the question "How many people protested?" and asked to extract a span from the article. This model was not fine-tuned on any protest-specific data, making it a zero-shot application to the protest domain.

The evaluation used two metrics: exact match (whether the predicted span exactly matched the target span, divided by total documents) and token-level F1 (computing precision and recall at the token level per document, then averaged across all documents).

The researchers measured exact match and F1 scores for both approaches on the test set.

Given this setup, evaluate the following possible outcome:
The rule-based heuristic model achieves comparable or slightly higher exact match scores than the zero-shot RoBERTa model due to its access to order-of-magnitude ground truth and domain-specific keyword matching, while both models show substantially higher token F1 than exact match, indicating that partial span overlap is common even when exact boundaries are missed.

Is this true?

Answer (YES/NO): NO